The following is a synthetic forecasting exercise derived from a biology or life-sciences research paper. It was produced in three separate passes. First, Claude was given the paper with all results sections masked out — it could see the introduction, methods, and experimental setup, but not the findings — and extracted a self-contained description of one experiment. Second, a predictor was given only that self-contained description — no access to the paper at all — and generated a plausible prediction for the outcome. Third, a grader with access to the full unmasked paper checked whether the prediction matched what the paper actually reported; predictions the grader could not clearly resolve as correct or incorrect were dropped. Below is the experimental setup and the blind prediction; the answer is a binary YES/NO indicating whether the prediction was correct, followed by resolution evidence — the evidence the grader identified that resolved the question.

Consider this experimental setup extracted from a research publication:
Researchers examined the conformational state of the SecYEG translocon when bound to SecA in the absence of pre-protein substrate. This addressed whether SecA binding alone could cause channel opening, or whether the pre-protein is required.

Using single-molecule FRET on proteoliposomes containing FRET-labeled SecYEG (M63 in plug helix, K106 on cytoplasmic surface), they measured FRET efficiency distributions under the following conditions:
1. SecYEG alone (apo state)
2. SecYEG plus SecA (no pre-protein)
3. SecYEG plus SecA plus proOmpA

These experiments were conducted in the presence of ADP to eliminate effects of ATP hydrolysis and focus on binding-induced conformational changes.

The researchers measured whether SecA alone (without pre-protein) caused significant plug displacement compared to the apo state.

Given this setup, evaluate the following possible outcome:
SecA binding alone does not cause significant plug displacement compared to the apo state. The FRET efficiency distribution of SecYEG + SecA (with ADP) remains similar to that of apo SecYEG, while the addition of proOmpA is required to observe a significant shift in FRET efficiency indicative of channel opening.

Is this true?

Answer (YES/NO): NO